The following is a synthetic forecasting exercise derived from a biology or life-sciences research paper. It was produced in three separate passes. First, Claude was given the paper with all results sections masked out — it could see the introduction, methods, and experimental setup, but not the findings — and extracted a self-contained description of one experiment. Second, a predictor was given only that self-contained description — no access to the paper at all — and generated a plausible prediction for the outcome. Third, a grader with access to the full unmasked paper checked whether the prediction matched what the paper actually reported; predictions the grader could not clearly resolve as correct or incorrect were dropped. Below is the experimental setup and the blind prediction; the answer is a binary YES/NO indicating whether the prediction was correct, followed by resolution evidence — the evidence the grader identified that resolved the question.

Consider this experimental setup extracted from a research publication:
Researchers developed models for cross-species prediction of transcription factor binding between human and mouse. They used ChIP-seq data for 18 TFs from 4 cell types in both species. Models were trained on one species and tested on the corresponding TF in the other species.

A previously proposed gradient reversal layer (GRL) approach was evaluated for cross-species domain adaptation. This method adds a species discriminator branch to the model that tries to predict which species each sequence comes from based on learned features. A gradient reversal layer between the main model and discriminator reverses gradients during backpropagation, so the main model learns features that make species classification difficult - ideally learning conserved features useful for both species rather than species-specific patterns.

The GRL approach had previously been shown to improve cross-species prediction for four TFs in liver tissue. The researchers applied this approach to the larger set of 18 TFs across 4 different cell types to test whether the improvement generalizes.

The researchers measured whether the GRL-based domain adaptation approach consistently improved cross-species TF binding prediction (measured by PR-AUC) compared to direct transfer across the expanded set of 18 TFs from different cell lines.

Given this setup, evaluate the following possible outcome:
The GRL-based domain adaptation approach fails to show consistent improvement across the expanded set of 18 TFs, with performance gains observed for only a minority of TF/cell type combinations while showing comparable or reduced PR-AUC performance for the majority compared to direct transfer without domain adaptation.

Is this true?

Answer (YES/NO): YES